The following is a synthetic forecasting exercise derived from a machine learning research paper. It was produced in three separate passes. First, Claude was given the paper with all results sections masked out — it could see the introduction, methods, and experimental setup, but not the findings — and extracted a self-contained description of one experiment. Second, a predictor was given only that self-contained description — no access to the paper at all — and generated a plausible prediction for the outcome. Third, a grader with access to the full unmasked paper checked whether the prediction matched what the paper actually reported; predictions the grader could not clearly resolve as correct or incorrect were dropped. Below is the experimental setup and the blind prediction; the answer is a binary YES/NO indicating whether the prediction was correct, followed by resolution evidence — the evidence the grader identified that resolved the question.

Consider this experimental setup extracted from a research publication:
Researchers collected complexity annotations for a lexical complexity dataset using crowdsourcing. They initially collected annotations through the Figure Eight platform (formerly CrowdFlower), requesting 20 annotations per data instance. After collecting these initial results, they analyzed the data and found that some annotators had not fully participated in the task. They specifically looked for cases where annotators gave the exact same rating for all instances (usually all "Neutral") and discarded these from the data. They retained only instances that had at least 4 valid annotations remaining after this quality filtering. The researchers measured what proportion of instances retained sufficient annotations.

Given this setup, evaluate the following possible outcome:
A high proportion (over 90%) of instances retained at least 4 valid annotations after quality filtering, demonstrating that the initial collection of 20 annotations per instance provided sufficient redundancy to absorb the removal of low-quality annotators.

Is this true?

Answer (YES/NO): NO